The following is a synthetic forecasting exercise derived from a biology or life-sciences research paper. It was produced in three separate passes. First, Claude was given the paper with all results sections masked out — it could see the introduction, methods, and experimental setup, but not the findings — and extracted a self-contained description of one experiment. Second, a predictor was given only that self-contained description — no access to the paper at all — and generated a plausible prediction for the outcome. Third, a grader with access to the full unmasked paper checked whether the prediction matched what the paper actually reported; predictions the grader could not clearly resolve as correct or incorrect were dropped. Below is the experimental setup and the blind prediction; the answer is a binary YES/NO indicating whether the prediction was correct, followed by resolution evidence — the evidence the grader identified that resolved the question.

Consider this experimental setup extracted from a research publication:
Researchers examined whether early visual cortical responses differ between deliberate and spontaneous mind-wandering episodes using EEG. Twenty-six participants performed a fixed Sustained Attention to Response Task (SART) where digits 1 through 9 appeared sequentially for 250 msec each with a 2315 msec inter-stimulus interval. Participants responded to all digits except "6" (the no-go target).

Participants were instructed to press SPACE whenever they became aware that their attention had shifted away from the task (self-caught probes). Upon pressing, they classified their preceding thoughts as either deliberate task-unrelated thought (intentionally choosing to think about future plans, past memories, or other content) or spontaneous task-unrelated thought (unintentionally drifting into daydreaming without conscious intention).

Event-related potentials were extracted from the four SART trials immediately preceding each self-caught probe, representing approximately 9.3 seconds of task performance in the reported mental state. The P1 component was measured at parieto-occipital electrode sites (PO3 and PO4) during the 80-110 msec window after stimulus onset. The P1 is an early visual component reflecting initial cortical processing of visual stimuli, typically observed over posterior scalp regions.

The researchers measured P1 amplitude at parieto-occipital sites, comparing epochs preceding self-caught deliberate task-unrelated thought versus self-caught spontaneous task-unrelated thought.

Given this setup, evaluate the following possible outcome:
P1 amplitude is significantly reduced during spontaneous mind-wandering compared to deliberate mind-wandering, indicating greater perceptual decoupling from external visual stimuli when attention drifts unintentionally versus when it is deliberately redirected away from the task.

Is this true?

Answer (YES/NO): NO